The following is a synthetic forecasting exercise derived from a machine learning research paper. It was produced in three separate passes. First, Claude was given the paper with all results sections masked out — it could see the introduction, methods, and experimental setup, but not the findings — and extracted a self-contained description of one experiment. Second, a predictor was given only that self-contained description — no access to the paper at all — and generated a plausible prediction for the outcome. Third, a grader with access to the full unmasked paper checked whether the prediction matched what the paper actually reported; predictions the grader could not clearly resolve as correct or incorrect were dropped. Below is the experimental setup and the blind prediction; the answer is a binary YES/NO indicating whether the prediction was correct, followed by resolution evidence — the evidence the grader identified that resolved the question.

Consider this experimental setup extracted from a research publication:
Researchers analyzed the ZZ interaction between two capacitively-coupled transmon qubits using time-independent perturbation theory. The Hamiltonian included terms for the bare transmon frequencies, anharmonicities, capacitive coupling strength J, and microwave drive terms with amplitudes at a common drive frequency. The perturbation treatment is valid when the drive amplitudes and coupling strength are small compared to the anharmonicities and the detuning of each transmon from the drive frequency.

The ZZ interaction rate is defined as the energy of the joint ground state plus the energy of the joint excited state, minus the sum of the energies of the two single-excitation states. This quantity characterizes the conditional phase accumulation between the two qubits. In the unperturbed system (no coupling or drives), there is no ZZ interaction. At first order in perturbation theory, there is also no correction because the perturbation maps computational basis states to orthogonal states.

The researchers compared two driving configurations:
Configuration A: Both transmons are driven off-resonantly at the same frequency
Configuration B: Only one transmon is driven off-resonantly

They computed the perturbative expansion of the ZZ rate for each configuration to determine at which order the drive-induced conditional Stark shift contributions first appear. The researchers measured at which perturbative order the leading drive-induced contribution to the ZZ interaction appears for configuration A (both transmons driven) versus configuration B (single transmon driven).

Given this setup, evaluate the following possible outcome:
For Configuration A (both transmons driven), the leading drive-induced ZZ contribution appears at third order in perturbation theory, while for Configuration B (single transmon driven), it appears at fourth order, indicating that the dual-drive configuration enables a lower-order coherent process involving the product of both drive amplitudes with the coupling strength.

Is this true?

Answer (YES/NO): YES